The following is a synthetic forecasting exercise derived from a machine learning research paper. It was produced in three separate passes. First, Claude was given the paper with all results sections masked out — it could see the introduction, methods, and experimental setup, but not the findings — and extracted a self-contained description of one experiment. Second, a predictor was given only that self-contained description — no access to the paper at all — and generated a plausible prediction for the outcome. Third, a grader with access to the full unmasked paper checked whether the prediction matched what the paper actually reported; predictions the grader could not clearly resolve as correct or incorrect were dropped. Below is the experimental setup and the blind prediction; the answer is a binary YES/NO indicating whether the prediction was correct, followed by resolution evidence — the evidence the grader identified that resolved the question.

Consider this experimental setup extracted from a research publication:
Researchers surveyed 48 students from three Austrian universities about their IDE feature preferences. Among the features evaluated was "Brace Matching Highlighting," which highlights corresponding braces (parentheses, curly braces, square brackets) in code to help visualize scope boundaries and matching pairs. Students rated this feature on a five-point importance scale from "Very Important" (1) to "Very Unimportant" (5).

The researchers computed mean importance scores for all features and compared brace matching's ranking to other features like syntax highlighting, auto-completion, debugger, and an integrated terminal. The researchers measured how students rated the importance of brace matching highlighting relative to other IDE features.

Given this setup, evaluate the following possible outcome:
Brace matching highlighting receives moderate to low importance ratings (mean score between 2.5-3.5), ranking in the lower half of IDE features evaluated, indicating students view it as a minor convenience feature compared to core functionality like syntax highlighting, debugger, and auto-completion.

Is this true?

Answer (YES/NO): NO